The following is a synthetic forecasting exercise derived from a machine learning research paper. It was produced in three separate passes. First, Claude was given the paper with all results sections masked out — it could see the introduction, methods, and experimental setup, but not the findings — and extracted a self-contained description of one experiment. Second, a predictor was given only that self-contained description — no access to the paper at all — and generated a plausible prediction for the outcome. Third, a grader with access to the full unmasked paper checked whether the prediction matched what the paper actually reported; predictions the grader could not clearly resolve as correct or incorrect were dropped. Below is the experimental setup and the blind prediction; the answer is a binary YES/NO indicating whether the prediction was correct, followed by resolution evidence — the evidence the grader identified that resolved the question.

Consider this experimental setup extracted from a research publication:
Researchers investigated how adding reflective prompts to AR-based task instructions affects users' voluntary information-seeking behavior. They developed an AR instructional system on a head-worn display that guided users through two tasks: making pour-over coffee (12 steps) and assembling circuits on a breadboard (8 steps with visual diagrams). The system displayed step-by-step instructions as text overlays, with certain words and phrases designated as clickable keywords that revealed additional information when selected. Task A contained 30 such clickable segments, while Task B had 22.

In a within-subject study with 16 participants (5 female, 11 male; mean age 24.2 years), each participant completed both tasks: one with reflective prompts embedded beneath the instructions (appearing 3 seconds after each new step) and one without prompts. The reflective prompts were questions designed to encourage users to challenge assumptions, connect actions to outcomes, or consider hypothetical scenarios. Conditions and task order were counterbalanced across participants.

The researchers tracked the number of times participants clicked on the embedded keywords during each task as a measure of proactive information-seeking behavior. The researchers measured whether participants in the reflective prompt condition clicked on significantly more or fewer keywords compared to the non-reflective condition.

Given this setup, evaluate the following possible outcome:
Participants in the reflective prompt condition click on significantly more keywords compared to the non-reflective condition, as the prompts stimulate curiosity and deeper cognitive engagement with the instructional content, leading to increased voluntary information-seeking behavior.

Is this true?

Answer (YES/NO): YES